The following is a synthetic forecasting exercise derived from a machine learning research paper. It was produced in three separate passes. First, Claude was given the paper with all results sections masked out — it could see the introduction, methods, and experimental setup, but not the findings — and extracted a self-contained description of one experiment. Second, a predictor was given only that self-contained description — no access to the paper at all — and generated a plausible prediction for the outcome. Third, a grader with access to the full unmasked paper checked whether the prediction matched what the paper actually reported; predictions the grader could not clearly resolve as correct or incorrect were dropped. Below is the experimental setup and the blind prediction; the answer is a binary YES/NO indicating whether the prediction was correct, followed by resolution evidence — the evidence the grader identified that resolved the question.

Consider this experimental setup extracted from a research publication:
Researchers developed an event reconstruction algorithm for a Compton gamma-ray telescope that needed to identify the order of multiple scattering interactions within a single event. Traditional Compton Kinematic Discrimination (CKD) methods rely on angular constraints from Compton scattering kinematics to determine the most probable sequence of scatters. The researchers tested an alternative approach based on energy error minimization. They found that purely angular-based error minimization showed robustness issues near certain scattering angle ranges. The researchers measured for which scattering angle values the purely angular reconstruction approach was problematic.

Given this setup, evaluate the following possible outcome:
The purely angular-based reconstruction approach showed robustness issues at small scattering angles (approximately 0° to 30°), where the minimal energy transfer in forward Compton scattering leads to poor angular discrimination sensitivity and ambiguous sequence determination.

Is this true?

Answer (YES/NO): NO